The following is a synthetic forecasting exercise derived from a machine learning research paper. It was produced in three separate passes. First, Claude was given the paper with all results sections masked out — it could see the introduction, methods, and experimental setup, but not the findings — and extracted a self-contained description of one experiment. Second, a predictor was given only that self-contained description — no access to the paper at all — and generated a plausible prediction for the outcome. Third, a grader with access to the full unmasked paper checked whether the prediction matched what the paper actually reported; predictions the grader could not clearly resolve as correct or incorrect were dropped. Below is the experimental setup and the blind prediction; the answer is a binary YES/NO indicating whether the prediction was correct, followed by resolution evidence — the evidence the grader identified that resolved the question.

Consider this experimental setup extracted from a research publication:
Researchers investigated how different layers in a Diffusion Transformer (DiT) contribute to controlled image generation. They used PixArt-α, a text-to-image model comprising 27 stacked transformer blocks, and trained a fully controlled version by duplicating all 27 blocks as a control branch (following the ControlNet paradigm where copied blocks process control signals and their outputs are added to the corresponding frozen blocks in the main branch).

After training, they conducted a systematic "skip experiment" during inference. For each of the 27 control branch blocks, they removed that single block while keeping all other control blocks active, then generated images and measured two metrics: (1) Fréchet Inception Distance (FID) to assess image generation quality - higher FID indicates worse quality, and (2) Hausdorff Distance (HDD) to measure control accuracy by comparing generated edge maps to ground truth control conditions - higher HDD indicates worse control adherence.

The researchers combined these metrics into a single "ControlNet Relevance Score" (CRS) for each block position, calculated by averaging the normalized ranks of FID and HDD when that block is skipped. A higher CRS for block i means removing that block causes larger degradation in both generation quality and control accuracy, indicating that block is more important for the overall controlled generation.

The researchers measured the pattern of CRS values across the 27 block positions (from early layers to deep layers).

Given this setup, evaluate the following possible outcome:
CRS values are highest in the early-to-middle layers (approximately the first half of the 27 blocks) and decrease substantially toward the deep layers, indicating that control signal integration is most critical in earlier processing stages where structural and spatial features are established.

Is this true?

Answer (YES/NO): NO